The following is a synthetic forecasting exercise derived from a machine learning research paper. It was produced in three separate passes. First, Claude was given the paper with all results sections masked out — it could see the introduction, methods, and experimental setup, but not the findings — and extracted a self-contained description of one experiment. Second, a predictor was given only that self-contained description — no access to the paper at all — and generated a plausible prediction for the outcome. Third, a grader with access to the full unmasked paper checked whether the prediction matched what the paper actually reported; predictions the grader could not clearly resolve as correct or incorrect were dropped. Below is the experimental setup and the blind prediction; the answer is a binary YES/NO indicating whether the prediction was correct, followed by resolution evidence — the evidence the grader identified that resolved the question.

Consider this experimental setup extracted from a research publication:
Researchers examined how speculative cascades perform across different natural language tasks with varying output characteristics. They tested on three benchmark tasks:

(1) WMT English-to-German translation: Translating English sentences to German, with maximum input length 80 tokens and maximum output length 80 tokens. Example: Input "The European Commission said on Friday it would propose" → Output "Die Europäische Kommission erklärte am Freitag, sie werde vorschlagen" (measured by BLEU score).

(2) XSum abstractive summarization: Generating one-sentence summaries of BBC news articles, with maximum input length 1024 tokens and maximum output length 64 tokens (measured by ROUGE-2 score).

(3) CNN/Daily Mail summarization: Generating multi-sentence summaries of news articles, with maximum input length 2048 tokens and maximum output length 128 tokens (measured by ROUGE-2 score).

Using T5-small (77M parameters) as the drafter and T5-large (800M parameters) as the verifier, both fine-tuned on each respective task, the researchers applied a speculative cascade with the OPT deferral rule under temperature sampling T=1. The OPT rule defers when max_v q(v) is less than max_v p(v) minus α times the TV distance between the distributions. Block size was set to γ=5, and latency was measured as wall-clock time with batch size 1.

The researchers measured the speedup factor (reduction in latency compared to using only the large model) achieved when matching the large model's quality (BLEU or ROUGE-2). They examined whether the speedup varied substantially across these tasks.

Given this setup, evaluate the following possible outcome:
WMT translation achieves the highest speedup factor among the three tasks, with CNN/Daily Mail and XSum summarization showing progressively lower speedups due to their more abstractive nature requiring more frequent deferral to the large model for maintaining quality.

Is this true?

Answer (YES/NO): YES